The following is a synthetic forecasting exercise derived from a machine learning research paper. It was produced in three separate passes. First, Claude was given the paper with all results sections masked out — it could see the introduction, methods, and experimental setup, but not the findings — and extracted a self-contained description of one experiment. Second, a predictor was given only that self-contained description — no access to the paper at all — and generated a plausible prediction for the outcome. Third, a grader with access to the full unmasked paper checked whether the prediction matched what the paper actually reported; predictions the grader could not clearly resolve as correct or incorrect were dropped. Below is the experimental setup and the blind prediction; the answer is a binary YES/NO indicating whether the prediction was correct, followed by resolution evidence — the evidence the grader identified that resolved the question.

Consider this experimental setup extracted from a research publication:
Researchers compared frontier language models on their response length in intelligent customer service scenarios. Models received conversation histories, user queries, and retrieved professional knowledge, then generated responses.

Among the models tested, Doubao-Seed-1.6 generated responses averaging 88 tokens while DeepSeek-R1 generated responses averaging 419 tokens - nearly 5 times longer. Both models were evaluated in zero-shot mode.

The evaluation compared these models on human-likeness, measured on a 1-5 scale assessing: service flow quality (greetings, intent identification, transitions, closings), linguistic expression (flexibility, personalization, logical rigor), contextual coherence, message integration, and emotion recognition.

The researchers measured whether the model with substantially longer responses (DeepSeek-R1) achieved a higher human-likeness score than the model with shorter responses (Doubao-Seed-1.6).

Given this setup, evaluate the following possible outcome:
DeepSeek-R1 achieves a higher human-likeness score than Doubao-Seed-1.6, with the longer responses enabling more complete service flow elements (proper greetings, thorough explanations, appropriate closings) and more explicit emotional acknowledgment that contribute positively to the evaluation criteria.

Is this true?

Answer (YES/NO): YES